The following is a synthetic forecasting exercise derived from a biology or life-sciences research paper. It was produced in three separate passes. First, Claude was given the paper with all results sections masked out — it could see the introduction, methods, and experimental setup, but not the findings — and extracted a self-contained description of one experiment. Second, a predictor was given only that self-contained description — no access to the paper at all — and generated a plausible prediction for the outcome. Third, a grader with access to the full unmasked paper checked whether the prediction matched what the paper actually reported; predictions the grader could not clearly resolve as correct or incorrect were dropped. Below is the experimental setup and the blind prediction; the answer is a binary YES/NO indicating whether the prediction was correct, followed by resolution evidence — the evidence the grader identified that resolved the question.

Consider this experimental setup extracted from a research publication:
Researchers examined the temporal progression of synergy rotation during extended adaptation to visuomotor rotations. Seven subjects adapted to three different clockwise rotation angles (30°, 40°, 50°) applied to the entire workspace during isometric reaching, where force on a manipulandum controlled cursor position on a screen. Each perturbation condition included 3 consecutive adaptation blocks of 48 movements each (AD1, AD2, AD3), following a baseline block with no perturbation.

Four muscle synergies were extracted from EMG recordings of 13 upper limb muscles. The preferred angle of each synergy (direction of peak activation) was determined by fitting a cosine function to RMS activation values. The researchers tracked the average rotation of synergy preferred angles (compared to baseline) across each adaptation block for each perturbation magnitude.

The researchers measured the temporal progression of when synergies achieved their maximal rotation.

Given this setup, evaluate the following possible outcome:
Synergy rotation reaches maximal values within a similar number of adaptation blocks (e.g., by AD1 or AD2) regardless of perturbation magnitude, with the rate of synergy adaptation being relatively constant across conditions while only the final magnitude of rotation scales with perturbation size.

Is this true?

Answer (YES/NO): NO